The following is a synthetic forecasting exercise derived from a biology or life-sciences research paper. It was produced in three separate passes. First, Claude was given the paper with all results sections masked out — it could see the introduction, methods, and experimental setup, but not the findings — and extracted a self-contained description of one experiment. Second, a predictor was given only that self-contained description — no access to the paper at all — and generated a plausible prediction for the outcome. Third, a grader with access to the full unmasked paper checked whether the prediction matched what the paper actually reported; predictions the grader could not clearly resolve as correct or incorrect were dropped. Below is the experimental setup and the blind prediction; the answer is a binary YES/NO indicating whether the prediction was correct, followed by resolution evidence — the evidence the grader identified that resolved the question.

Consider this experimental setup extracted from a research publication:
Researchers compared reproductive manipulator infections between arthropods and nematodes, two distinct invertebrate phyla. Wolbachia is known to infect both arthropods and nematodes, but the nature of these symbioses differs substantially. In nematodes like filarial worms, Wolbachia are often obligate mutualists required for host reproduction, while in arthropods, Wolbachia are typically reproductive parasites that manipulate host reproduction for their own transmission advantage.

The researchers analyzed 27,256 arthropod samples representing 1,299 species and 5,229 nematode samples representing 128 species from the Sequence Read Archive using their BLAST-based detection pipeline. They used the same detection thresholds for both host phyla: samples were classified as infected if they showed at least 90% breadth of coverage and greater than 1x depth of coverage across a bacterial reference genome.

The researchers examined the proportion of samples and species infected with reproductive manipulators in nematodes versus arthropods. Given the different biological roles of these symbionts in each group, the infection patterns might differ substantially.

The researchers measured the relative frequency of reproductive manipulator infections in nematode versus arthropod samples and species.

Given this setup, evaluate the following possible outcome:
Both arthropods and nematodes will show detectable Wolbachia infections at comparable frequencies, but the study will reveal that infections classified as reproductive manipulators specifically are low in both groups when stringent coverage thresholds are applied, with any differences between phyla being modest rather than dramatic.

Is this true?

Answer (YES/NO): NO